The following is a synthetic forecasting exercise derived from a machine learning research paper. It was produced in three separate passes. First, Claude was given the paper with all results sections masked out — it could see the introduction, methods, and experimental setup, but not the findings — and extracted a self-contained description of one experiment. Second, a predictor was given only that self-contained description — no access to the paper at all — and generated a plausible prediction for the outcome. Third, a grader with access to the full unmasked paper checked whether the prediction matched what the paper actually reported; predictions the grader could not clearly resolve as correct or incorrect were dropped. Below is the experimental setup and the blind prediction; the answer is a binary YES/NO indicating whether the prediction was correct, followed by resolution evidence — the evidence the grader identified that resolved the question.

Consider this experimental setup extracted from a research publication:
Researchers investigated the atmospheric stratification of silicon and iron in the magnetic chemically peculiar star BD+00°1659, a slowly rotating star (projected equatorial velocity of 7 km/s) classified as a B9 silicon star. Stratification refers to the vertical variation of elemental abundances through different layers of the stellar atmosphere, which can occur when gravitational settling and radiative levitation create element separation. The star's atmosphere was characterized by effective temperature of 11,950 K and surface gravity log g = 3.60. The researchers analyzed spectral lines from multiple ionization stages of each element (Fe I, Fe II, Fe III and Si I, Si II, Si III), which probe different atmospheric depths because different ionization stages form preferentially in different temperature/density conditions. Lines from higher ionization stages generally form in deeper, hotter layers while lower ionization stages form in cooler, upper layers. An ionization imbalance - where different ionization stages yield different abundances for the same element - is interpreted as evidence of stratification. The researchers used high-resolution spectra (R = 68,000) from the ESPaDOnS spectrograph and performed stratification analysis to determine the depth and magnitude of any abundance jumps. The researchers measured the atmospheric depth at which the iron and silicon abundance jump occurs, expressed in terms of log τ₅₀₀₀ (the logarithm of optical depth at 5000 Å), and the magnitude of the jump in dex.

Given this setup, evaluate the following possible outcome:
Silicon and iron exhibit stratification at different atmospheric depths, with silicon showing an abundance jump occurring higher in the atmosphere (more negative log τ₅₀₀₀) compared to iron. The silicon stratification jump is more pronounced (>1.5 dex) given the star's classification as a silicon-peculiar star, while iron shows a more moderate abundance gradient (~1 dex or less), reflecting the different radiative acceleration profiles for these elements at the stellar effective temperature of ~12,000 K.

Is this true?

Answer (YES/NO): NO